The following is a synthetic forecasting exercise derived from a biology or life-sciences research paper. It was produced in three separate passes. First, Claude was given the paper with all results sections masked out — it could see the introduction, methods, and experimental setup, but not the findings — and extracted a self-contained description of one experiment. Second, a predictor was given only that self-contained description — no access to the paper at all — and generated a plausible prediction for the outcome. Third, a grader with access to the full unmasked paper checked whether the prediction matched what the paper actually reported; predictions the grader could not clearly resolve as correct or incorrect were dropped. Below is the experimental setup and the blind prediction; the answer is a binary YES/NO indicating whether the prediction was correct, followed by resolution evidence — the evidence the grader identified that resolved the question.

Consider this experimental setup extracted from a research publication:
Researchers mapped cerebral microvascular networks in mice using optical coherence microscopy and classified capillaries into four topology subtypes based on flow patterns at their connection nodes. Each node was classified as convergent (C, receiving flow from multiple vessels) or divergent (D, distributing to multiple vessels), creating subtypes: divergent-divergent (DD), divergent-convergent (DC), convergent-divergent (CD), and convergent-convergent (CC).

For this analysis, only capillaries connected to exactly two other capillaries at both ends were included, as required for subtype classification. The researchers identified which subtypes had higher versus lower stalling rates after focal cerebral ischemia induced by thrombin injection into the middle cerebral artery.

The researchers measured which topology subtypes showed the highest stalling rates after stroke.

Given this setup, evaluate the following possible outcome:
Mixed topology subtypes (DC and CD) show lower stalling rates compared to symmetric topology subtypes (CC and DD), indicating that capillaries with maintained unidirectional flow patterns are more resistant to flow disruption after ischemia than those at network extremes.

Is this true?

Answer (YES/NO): NO